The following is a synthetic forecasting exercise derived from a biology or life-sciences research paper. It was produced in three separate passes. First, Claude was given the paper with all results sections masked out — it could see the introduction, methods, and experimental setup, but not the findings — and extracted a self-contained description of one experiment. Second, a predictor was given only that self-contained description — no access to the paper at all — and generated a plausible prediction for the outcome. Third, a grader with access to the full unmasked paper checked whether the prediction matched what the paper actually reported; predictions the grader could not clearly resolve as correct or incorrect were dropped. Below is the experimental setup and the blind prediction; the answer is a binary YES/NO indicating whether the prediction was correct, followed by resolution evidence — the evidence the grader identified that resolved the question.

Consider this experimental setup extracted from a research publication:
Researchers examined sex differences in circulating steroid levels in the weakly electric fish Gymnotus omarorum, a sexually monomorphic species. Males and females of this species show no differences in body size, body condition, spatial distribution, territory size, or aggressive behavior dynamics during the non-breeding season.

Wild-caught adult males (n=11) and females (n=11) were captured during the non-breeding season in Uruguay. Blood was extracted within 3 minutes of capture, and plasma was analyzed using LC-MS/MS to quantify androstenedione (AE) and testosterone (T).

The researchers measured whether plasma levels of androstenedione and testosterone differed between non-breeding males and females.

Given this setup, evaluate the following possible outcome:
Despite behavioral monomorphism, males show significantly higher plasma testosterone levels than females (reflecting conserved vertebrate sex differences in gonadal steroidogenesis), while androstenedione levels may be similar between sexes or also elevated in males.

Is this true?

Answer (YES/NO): NO